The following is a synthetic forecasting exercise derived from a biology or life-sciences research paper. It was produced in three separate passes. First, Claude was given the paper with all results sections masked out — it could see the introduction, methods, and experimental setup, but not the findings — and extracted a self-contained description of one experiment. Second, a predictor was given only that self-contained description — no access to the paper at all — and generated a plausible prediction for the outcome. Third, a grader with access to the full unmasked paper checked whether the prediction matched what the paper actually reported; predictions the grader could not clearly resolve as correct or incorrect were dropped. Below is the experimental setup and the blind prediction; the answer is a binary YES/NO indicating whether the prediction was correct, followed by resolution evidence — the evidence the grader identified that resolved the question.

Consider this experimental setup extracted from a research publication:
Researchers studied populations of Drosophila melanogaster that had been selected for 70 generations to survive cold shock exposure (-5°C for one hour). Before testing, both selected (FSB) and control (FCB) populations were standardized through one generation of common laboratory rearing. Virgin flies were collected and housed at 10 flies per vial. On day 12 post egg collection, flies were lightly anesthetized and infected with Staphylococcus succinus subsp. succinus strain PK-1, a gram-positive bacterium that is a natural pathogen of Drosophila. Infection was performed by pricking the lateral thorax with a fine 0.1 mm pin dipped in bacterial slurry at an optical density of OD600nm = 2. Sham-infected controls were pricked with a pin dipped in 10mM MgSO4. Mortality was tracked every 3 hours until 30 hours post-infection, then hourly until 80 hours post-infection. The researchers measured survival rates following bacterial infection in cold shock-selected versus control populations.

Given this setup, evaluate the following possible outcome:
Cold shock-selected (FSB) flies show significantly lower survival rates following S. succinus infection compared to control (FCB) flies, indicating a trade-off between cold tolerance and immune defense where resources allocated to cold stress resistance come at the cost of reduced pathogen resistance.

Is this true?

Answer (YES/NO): NO